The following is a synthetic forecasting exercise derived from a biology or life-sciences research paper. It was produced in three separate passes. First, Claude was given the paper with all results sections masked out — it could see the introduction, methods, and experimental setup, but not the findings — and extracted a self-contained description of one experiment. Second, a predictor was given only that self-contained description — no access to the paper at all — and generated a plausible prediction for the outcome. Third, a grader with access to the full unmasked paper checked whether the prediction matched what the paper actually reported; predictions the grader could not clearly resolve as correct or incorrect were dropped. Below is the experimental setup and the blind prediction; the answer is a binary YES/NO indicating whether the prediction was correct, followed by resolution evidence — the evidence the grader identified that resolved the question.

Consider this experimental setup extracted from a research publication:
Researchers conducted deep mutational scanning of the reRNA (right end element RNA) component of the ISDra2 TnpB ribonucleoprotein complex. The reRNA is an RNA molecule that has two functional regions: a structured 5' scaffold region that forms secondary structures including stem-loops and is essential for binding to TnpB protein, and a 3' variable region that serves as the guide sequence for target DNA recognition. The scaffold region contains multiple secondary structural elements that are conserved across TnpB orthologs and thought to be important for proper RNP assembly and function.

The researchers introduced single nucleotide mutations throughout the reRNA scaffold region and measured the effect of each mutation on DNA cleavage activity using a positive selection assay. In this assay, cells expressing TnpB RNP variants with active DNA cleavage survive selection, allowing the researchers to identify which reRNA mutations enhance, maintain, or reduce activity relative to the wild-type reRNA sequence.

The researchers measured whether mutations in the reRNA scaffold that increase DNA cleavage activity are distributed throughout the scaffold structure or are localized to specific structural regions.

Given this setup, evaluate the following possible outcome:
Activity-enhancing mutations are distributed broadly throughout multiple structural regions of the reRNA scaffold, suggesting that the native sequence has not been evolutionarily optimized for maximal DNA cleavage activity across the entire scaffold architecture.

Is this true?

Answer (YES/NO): NO